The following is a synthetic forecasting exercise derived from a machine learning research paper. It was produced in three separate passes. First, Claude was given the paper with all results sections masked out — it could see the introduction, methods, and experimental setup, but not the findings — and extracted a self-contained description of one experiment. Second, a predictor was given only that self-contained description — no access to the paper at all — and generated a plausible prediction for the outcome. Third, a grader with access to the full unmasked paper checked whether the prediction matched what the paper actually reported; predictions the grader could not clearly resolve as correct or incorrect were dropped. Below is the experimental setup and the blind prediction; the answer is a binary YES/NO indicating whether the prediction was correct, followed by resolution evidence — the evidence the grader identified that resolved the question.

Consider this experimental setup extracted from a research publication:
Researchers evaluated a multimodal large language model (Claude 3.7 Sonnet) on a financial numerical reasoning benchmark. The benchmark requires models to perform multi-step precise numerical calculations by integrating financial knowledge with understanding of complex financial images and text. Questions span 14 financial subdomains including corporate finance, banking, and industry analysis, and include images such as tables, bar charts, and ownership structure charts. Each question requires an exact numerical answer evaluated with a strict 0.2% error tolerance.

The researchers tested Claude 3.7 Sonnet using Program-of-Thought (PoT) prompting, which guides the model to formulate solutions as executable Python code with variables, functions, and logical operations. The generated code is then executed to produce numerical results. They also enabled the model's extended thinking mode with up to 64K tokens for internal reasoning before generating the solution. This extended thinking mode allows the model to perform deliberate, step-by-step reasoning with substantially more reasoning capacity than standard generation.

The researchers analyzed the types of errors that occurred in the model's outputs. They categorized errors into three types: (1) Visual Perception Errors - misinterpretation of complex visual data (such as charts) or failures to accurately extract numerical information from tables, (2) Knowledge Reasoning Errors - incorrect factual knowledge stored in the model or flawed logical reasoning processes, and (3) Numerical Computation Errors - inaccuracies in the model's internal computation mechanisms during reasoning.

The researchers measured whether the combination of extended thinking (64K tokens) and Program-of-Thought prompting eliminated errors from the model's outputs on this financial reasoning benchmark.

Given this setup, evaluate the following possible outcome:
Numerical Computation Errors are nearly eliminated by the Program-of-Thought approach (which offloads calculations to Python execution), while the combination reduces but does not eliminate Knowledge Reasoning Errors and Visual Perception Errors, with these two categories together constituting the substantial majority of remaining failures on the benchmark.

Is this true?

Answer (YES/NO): NO